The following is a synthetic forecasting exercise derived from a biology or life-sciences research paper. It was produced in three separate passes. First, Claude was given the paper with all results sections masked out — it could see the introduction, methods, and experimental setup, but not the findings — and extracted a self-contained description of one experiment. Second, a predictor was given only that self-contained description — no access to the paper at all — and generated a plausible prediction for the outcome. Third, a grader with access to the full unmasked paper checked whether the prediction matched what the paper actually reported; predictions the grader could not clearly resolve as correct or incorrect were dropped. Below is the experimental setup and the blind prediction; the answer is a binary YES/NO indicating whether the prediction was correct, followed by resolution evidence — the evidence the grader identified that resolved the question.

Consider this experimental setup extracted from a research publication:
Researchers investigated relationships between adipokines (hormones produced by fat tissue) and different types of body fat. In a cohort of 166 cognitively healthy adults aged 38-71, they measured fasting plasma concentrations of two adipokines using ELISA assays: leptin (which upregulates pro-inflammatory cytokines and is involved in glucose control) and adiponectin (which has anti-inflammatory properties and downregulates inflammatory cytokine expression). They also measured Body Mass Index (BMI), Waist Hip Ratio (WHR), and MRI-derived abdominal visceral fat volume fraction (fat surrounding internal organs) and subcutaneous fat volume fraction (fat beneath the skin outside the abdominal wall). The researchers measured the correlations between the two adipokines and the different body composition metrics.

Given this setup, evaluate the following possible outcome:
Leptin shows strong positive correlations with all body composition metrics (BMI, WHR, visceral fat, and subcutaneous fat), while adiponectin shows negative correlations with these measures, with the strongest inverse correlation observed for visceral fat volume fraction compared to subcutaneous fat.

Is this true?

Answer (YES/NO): NO